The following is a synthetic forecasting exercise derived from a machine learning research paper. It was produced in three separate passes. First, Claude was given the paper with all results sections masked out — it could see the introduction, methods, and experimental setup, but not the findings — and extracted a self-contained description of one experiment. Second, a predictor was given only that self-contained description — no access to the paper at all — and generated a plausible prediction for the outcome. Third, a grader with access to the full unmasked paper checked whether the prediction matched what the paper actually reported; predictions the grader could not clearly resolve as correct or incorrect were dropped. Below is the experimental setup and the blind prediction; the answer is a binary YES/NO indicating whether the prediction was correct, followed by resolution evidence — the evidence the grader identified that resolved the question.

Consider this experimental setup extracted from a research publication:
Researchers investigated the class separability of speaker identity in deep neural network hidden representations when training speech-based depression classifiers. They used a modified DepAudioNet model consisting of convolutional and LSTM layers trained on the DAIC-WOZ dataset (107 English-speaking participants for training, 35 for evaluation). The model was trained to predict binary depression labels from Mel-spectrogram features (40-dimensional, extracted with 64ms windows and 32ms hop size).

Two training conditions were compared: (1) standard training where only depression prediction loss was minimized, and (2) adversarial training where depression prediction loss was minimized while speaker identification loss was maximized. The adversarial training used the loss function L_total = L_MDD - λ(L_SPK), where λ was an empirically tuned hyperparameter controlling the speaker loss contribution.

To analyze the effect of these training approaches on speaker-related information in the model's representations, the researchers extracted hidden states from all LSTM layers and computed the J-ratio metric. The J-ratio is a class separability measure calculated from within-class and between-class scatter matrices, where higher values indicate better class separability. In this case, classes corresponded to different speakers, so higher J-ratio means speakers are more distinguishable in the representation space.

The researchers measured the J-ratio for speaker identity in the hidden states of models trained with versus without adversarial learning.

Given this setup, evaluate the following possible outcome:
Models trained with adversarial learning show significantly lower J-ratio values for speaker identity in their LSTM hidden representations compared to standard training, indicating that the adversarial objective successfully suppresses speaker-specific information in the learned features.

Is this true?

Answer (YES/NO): NO